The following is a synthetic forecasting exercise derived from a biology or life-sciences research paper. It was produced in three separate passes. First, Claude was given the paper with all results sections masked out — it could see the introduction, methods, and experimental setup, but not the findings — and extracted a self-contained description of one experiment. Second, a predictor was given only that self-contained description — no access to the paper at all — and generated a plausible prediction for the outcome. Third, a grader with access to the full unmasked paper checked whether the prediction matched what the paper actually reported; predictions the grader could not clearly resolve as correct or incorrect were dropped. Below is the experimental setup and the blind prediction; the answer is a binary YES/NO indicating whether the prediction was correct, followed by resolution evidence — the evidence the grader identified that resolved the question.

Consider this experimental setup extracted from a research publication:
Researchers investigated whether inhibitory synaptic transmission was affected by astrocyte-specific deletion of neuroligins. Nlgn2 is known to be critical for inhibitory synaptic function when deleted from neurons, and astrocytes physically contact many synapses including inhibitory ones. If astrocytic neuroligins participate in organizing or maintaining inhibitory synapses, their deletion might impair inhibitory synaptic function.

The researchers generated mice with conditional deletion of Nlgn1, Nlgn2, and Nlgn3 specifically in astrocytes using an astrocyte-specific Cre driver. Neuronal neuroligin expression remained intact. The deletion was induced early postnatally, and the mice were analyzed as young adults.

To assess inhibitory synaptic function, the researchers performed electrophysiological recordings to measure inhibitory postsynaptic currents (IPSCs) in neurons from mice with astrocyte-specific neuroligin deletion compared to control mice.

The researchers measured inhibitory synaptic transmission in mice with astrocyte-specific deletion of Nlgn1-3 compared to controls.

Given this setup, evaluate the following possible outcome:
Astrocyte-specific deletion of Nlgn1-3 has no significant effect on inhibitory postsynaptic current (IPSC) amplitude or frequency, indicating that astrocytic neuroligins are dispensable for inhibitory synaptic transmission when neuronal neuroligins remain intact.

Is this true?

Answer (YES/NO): YES